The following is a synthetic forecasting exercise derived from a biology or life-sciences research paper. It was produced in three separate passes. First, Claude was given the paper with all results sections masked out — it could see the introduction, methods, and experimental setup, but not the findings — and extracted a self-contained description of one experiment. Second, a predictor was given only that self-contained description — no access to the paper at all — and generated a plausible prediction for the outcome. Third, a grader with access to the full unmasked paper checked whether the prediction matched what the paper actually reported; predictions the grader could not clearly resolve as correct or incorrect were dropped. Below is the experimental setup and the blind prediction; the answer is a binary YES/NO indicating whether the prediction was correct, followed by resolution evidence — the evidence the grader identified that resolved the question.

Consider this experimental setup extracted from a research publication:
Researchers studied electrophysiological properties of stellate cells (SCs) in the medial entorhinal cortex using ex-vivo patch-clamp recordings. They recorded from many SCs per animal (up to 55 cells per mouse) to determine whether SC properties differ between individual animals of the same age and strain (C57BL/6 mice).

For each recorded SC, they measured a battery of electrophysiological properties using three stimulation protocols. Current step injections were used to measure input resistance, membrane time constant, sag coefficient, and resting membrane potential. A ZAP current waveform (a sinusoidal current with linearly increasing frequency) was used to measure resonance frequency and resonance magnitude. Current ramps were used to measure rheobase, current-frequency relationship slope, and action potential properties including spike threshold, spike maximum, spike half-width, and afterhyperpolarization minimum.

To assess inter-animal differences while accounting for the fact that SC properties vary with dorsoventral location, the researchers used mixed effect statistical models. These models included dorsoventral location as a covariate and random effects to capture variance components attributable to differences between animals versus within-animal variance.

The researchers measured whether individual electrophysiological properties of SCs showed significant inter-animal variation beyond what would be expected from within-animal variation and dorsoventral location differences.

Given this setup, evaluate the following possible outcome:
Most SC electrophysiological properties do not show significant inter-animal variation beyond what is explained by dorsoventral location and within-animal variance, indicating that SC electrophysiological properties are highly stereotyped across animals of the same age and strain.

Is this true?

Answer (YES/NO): NO